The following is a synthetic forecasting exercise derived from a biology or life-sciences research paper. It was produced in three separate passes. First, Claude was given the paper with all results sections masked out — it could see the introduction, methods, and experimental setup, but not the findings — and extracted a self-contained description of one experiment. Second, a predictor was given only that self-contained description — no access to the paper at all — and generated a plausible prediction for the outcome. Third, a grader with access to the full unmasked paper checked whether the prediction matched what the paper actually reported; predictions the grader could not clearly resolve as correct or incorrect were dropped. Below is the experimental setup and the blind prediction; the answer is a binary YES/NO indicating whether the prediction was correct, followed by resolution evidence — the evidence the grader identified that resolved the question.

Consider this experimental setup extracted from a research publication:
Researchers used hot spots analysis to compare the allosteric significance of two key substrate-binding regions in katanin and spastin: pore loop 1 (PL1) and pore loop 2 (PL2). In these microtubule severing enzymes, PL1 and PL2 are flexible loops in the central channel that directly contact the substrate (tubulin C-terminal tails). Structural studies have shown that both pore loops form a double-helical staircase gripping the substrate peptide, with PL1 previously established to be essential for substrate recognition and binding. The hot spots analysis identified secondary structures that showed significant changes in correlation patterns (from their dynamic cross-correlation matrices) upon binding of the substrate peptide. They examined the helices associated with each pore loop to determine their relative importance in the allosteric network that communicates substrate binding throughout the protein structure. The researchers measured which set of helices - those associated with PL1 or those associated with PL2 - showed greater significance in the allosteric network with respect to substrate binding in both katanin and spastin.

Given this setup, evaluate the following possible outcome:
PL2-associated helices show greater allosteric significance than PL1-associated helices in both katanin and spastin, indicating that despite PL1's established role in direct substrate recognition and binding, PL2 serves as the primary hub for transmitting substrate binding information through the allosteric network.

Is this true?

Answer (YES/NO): YES